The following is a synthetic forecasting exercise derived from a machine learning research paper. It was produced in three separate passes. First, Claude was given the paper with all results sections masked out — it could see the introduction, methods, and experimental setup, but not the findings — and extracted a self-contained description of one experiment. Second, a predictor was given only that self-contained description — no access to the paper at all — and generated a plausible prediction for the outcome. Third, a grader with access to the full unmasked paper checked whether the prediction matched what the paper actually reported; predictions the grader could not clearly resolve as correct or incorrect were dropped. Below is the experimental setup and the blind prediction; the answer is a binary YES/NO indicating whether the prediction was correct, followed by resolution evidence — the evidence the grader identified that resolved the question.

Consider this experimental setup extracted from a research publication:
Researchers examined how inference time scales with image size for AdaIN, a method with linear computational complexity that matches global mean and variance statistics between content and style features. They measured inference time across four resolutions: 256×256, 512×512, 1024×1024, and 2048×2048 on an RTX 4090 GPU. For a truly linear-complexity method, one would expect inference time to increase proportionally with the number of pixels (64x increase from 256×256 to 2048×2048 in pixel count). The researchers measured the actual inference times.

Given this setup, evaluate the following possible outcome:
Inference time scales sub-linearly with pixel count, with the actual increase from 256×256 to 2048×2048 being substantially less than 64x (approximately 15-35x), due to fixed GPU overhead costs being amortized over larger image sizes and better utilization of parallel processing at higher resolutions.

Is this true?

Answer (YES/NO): NO